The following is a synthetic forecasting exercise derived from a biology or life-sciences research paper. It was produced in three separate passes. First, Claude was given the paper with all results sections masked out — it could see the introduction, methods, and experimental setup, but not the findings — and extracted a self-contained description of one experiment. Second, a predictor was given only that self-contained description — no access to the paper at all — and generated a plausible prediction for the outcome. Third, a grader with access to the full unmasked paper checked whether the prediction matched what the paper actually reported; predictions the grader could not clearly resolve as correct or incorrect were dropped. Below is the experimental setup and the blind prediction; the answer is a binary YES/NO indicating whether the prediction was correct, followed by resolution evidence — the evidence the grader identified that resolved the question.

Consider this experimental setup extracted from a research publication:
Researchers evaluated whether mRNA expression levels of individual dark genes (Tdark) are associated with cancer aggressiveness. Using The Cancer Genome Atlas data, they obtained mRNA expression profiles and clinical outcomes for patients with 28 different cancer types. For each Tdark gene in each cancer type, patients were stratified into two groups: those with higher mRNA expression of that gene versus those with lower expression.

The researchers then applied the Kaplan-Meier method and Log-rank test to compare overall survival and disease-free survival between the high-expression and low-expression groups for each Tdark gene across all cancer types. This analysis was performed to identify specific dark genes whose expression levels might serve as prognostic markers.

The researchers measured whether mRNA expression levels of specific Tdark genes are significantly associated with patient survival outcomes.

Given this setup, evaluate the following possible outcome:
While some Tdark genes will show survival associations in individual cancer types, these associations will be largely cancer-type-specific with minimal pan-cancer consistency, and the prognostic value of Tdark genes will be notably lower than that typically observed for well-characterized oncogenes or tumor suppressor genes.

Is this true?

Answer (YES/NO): NO